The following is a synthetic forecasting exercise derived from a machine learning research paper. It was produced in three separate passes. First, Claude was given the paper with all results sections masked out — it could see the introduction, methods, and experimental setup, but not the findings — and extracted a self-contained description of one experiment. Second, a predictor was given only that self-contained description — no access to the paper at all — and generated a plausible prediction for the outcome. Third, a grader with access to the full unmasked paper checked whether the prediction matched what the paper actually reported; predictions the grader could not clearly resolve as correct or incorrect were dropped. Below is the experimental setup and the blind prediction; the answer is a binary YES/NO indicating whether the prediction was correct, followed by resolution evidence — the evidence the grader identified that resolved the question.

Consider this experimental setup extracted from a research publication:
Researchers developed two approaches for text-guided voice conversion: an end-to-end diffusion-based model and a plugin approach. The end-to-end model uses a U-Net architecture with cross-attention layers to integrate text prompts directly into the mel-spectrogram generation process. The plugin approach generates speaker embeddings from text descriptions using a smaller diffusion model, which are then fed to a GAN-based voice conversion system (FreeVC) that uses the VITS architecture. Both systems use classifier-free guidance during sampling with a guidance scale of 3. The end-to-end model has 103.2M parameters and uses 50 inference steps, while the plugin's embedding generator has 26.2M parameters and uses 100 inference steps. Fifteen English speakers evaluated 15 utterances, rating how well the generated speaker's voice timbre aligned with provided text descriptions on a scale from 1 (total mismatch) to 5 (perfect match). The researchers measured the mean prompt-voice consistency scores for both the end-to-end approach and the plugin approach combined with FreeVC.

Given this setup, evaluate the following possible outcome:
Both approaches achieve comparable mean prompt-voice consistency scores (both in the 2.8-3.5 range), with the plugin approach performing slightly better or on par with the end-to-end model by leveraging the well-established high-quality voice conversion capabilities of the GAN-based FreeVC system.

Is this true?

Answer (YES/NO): NO